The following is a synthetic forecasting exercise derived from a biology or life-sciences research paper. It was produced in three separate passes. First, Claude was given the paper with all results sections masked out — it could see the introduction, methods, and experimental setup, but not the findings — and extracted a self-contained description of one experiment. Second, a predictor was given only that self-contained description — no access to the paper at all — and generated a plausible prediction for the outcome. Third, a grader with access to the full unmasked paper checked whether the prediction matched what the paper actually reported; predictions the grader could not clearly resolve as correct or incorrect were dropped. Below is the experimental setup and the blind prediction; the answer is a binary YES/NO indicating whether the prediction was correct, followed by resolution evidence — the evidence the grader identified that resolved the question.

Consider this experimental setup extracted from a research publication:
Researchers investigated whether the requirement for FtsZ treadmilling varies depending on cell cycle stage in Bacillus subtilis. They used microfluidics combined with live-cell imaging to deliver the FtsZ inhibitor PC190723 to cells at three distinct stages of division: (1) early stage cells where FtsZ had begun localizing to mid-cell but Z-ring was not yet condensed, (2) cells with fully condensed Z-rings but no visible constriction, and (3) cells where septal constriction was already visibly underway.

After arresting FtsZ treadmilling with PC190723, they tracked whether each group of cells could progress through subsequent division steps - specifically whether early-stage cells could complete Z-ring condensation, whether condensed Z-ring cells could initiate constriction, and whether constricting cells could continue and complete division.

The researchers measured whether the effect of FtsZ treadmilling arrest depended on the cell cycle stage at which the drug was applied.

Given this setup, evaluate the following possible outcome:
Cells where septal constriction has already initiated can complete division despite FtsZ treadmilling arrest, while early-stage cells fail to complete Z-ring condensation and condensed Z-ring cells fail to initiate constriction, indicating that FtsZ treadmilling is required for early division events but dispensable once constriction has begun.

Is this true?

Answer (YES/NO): NO